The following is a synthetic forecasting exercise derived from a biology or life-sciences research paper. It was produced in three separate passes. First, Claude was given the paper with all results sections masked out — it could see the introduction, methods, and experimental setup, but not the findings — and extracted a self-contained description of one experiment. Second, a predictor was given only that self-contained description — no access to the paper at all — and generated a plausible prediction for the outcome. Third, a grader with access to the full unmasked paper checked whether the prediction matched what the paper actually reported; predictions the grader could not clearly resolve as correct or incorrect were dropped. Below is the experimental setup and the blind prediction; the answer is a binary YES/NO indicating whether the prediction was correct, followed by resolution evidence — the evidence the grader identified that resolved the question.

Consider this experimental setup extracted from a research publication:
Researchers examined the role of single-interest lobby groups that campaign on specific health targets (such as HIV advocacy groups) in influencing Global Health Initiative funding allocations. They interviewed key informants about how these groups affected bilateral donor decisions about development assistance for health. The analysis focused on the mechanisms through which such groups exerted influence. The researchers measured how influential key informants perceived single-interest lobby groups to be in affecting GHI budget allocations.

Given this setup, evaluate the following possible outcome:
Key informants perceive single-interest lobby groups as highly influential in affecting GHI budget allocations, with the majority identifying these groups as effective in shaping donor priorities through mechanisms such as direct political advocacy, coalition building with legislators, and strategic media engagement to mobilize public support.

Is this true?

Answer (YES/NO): NO